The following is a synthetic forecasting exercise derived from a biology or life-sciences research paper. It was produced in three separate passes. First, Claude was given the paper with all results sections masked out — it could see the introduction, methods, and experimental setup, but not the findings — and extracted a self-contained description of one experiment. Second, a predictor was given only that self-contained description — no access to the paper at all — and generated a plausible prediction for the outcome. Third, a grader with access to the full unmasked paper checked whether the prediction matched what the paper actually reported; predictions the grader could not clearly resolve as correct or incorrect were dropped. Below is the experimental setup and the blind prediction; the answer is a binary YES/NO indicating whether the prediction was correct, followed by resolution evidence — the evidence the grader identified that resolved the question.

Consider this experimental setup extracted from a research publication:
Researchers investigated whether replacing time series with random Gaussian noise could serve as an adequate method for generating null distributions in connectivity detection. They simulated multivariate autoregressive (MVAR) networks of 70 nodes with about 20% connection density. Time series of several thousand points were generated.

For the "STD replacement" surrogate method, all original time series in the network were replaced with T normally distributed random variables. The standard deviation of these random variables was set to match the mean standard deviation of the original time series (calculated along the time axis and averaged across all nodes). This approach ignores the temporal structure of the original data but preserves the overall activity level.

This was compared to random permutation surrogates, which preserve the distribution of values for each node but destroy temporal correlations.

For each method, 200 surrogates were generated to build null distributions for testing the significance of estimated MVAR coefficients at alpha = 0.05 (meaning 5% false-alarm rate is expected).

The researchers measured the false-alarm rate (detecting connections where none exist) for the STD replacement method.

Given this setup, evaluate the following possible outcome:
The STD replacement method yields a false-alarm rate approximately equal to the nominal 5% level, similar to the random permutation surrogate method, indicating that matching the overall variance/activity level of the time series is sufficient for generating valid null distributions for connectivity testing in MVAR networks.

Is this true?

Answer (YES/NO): NO